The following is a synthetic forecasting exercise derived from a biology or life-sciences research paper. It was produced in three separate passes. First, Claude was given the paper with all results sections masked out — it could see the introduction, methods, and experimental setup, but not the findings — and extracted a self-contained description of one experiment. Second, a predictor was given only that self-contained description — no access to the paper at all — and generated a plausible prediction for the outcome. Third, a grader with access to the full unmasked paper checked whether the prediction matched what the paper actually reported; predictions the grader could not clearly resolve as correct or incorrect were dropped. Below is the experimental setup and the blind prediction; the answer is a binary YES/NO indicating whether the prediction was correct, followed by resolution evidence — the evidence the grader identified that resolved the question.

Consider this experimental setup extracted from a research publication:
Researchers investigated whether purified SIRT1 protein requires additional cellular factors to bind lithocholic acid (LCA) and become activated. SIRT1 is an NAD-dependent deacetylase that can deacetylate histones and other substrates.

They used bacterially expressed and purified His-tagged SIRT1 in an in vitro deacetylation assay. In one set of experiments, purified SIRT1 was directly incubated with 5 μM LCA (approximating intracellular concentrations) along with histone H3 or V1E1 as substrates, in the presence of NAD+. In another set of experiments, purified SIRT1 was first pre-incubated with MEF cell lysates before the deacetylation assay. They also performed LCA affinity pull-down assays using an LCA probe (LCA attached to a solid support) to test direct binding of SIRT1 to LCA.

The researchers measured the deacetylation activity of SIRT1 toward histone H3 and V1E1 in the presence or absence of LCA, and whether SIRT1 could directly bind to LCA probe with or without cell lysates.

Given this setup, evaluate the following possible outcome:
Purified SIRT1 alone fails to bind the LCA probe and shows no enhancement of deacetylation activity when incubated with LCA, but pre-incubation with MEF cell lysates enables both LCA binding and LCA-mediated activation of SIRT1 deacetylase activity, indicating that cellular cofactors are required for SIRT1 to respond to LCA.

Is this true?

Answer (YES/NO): YES